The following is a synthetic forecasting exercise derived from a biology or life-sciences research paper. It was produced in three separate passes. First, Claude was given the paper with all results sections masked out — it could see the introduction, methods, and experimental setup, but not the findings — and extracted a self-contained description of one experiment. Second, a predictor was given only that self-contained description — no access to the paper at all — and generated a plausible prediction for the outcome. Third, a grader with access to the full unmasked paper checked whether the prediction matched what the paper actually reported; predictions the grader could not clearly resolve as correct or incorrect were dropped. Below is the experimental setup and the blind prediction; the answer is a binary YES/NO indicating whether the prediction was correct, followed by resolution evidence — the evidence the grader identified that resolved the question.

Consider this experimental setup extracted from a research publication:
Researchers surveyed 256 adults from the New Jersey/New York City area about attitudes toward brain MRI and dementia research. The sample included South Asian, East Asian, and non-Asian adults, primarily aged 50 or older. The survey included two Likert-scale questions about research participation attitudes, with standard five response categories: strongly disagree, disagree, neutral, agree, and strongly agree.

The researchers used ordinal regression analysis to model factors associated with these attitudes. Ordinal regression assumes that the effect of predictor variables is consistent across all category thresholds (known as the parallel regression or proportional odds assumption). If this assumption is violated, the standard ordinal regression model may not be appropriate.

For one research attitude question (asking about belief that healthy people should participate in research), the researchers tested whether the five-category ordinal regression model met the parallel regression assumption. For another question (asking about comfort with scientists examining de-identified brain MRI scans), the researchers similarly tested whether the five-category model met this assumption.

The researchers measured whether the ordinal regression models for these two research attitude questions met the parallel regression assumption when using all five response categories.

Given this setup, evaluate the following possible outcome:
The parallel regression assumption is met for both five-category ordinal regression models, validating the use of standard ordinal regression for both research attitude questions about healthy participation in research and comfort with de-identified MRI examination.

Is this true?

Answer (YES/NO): NO